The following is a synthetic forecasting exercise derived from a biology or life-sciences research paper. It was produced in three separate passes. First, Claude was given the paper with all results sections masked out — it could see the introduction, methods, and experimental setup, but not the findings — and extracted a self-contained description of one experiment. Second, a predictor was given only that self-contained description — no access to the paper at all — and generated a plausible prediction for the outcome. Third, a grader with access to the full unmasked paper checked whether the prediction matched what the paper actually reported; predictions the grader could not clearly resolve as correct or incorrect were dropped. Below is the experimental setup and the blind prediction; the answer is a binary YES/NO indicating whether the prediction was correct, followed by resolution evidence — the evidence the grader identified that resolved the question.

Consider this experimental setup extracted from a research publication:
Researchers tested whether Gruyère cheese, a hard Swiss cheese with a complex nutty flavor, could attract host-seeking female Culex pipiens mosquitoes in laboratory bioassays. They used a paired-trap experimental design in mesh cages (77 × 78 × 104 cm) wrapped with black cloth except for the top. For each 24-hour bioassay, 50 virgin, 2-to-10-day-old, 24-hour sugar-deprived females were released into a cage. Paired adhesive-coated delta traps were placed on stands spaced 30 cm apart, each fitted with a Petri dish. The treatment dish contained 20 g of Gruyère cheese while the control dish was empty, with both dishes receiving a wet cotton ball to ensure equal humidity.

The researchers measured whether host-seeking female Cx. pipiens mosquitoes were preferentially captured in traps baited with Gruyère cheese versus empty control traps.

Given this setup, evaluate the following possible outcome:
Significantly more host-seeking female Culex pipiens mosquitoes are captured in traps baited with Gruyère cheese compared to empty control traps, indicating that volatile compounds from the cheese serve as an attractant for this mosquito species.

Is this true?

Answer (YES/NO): YES